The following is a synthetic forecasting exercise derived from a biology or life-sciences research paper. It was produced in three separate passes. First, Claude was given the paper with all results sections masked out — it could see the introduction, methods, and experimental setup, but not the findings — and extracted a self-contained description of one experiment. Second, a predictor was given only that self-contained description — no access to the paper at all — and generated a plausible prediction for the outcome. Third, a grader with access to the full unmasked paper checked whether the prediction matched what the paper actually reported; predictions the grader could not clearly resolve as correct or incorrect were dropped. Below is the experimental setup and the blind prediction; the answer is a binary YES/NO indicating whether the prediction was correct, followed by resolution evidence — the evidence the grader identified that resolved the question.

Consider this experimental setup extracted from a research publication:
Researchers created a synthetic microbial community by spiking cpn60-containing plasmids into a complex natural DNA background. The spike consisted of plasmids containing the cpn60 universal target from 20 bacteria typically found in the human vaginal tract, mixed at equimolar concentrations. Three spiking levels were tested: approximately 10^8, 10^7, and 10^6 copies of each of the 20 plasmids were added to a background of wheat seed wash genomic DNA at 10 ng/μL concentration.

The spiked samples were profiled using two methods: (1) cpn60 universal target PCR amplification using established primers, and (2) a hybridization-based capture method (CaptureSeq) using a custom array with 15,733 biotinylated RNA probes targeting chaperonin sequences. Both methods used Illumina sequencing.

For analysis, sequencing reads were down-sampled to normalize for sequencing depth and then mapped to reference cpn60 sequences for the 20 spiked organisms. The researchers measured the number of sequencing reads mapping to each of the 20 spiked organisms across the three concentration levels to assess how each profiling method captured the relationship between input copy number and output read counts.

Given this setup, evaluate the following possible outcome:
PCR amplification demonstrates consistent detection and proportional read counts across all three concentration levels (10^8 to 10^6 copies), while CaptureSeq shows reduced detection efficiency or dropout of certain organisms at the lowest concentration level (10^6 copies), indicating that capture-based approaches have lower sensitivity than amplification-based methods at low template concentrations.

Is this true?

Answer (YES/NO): NO